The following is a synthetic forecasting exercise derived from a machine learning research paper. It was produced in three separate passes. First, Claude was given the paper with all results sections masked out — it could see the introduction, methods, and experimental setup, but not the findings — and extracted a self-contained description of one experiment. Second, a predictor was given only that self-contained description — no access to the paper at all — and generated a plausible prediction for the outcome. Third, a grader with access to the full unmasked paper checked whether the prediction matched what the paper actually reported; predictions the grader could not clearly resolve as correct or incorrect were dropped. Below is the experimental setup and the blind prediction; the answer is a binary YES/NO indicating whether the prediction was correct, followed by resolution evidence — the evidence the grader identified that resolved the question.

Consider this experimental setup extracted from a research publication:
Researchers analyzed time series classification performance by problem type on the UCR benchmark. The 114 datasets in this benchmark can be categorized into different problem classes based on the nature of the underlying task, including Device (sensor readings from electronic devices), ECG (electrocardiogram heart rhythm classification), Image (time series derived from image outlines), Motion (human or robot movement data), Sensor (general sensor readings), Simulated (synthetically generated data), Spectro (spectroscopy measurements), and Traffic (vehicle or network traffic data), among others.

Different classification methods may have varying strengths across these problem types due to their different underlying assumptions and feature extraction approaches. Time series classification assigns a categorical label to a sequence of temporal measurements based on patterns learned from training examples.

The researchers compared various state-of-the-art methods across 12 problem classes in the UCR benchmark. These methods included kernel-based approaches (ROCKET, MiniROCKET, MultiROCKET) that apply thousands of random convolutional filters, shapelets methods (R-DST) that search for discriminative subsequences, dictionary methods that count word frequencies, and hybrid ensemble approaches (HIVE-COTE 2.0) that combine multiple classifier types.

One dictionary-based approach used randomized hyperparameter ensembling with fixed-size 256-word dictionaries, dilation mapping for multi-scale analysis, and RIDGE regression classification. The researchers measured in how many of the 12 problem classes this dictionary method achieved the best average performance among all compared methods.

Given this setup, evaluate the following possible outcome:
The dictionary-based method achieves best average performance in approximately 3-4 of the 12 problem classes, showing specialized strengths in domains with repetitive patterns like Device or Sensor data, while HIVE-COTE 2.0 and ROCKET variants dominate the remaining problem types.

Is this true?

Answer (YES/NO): NO